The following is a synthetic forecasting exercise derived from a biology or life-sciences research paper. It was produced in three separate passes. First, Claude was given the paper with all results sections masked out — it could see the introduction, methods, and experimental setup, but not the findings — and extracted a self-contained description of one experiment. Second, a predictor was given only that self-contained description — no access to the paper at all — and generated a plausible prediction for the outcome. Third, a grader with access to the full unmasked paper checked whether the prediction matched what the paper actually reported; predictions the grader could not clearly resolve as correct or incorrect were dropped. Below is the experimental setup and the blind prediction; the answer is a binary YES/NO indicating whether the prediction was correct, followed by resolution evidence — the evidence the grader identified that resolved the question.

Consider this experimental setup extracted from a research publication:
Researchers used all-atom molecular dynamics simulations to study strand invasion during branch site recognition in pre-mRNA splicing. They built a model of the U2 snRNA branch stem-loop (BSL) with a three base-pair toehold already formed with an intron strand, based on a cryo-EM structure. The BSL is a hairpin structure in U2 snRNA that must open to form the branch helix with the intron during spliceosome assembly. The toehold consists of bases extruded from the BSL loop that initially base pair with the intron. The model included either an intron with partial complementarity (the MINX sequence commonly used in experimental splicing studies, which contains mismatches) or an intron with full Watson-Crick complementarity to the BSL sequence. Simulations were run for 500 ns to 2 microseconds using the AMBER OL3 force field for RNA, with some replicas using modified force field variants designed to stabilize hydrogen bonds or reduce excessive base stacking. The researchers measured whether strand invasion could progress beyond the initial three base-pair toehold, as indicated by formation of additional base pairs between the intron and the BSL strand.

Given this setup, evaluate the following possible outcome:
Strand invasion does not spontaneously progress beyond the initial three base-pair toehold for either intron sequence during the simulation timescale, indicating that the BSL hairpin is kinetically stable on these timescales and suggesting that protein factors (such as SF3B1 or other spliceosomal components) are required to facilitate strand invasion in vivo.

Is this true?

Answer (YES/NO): NO